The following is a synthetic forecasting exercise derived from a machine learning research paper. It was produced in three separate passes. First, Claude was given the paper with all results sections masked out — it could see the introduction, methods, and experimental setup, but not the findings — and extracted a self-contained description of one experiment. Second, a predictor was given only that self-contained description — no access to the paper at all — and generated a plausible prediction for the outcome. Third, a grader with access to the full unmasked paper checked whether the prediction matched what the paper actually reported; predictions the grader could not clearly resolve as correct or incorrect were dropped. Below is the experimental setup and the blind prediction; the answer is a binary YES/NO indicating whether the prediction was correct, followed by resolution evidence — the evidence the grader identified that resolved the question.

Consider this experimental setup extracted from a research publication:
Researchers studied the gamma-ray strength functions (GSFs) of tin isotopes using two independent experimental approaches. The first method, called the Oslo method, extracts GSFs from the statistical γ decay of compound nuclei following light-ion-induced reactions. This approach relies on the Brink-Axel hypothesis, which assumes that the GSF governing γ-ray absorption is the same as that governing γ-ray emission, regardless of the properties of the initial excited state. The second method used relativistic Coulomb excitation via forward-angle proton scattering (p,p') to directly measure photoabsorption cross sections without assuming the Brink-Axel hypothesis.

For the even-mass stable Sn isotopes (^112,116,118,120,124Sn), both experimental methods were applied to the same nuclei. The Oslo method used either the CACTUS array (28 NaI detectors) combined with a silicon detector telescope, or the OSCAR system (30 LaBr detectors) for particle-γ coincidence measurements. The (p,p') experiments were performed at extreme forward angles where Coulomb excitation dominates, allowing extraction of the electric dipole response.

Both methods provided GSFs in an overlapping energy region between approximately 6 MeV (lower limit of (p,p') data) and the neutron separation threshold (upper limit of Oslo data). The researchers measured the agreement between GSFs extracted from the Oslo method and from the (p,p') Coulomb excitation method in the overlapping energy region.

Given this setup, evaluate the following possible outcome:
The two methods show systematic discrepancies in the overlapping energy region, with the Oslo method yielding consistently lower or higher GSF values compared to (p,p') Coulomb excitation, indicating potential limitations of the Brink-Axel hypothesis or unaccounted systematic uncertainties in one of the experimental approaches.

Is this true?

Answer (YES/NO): NO